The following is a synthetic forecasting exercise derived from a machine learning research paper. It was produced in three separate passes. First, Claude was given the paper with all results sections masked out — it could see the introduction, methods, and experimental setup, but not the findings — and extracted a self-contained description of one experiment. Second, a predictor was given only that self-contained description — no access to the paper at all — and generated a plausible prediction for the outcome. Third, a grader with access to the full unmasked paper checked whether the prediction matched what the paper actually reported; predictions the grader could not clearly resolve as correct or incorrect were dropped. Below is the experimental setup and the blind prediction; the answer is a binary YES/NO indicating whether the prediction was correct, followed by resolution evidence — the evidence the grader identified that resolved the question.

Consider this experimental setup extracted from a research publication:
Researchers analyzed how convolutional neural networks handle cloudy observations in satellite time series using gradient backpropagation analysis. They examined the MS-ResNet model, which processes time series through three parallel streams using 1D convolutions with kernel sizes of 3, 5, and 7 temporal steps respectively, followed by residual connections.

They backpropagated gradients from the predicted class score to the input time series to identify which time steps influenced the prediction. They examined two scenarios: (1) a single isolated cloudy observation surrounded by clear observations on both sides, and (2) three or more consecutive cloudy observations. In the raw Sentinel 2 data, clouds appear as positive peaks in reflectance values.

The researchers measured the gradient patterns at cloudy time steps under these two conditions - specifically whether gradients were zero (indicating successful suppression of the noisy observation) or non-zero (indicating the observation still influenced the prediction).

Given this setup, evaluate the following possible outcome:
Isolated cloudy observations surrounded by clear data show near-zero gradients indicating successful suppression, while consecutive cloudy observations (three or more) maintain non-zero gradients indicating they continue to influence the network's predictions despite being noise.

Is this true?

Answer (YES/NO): NO